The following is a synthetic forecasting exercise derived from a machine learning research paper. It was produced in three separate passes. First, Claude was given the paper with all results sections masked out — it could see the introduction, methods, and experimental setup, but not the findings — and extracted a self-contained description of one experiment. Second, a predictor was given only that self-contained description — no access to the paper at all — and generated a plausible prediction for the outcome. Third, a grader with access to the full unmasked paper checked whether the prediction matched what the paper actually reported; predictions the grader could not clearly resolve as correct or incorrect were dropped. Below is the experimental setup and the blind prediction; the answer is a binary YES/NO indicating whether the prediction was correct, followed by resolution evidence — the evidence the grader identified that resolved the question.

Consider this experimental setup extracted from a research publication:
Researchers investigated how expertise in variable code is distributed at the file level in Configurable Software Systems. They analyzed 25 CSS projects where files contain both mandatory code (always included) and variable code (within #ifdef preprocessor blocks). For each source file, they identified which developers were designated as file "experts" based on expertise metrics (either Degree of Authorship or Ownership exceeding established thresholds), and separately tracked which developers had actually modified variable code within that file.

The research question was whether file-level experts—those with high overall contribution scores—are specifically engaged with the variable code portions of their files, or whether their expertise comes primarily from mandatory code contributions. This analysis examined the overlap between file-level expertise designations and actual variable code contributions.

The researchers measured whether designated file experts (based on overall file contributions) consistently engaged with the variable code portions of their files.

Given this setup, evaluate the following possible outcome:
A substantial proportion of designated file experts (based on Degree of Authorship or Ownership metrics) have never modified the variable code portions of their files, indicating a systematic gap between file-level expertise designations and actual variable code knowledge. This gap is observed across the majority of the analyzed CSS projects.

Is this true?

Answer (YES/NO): YES